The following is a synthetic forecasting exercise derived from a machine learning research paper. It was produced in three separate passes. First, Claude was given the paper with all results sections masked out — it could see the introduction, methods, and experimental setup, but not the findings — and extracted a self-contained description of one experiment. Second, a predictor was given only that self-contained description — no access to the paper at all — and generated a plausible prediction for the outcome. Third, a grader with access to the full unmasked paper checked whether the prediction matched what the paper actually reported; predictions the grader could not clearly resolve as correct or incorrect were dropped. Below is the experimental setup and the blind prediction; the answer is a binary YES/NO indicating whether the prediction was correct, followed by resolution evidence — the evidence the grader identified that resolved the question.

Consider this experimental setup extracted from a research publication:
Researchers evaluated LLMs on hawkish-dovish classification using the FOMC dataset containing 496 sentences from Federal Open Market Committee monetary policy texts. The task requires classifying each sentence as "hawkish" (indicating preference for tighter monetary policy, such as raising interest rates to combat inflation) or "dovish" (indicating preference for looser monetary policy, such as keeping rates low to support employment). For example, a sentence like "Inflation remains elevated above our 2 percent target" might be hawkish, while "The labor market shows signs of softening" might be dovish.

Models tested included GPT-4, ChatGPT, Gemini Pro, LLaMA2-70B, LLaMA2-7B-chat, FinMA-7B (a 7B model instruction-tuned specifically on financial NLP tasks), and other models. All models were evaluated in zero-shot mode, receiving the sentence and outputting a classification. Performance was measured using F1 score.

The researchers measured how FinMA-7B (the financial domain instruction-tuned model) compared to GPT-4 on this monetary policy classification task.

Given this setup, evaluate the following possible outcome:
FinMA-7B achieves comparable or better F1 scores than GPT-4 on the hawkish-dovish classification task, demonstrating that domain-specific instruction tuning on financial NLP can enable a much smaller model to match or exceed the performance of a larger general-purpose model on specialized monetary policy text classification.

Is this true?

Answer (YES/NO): NO